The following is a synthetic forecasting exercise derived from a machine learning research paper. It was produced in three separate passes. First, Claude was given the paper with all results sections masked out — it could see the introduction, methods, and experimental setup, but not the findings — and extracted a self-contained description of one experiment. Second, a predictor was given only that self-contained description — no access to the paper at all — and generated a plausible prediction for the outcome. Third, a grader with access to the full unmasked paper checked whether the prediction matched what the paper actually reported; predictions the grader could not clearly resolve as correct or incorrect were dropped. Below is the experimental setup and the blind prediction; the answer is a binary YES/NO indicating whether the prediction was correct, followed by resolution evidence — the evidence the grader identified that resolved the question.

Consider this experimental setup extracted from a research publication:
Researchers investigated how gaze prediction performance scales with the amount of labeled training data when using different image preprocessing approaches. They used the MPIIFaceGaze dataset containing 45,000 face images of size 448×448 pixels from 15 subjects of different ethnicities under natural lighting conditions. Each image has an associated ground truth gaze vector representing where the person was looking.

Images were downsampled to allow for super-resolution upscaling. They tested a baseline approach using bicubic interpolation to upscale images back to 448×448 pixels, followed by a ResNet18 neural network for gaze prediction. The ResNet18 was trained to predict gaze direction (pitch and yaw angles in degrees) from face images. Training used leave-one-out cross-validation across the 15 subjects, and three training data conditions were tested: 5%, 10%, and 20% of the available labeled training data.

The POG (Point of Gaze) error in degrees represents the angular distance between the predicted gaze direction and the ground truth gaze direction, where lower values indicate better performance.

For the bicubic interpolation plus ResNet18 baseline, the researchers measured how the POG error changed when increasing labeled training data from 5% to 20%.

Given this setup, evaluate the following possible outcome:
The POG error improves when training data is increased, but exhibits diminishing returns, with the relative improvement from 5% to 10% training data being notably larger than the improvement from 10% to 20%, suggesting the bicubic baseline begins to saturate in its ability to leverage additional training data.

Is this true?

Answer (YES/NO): YES